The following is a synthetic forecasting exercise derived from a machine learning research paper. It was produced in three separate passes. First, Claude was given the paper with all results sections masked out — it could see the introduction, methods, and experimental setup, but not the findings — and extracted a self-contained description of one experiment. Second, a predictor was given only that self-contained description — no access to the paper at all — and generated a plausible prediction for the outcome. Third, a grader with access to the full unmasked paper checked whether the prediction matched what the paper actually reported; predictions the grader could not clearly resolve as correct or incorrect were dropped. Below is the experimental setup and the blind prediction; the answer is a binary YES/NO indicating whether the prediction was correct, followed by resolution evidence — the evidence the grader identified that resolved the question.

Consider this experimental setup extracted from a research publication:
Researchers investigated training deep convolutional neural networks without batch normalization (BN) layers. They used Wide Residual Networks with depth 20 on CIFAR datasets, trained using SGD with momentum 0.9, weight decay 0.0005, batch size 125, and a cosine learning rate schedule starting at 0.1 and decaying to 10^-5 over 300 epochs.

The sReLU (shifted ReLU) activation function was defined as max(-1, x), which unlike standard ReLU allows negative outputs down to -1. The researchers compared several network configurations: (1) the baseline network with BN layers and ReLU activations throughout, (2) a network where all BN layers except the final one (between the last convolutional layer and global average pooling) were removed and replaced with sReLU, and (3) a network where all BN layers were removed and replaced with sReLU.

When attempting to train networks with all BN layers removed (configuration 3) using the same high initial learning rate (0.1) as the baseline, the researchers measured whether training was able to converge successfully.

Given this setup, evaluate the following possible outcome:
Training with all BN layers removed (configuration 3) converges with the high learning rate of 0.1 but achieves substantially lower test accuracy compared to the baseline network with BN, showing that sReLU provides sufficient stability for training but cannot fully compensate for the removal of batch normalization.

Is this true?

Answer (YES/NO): NO